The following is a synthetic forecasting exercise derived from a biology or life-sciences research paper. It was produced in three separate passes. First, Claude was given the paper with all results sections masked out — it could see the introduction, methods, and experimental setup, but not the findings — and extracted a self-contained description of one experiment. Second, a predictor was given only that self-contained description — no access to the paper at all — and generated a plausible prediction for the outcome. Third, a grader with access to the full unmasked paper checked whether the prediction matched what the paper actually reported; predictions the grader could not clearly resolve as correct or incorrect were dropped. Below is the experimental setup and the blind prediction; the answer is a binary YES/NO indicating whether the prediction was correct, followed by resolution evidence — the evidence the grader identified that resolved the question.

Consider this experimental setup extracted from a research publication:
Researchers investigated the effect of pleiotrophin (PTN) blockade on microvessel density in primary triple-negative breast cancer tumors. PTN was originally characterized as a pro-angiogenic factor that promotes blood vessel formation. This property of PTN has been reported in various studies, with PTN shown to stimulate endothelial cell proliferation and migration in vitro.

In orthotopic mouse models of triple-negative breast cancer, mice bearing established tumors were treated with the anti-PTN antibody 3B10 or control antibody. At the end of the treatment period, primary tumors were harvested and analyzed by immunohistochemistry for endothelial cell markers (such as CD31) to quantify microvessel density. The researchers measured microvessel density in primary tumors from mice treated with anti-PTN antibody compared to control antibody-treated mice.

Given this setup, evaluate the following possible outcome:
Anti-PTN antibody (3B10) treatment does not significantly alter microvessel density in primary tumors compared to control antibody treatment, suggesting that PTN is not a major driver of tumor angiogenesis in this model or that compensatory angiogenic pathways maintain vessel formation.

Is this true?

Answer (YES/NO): YES